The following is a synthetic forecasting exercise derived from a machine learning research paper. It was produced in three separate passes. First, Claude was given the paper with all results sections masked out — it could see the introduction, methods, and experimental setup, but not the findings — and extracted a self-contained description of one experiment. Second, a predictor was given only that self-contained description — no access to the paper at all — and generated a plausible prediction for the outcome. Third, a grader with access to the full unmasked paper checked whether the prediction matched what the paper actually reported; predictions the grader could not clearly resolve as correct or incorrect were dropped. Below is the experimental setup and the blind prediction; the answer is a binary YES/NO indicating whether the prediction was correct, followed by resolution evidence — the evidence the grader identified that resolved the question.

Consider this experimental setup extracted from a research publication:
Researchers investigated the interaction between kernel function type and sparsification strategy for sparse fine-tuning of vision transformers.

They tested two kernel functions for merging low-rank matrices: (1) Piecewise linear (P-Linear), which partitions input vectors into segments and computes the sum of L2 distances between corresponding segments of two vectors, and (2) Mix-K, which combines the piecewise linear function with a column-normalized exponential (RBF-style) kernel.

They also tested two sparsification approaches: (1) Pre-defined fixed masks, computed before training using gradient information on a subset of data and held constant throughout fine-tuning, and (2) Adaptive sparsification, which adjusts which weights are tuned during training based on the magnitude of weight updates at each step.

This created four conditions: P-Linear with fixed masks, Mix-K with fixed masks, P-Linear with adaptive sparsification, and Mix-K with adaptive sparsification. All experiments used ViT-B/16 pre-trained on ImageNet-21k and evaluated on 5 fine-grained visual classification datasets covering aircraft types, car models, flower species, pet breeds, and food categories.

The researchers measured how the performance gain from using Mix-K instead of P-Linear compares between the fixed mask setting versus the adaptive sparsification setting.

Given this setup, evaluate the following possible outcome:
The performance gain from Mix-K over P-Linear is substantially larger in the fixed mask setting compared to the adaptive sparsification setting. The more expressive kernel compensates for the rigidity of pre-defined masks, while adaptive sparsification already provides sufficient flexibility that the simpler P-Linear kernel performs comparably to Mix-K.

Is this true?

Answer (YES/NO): YES